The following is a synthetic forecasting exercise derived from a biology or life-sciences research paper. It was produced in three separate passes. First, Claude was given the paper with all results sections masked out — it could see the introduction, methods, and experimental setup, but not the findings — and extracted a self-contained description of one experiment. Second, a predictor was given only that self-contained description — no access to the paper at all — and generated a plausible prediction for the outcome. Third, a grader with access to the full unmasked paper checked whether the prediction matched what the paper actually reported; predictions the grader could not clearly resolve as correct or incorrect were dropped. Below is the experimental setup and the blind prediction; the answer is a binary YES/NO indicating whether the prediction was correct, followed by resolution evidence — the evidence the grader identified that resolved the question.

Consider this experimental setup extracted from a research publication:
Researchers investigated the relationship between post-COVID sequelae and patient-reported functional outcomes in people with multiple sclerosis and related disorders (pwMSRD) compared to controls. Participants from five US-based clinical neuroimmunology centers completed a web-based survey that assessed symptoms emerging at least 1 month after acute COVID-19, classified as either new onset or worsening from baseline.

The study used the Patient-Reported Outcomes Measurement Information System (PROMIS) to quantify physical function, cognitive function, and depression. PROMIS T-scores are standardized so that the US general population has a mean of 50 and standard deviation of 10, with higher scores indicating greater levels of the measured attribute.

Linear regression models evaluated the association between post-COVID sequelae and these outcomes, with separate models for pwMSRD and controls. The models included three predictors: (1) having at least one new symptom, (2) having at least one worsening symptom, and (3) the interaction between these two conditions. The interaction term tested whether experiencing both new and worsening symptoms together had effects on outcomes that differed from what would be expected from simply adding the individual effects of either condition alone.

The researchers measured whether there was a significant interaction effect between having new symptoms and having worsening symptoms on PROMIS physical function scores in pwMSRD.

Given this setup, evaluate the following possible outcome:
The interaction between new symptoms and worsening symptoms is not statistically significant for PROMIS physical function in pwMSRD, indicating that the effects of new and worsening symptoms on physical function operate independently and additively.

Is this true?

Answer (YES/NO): YES